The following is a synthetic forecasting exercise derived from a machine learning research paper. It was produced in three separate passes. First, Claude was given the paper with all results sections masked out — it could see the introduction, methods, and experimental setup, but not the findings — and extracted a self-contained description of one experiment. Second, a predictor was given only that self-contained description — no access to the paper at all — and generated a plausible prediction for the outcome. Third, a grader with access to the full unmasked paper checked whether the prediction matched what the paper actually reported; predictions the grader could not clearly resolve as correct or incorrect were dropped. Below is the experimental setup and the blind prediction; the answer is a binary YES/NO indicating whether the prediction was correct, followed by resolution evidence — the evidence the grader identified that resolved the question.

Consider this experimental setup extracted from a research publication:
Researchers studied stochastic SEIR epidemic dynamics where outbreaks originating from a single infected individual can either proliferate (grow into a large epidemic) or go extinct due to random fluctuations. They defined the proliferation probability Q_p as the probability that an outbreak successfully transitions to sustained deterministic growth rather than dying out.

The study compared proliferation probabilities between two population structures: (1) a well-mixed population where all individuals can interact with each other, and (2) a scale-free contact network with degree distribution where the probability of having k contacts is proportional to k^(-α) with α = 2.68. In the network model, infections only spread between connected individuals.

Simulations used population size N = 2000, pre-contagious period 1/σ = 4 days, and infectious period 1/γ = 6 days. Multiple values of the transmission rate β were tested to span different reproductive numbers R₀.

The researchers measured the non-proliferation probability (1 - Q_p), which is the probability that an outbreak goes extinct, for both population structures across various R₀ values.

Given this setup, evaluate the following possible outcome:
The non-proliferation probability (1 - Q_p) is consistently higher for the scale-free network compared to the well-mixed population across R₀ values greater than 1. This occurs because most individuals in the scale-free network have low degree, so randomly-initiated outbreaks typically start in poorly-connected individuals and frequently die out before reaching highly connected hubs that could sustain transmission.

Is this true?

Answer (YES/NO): NO